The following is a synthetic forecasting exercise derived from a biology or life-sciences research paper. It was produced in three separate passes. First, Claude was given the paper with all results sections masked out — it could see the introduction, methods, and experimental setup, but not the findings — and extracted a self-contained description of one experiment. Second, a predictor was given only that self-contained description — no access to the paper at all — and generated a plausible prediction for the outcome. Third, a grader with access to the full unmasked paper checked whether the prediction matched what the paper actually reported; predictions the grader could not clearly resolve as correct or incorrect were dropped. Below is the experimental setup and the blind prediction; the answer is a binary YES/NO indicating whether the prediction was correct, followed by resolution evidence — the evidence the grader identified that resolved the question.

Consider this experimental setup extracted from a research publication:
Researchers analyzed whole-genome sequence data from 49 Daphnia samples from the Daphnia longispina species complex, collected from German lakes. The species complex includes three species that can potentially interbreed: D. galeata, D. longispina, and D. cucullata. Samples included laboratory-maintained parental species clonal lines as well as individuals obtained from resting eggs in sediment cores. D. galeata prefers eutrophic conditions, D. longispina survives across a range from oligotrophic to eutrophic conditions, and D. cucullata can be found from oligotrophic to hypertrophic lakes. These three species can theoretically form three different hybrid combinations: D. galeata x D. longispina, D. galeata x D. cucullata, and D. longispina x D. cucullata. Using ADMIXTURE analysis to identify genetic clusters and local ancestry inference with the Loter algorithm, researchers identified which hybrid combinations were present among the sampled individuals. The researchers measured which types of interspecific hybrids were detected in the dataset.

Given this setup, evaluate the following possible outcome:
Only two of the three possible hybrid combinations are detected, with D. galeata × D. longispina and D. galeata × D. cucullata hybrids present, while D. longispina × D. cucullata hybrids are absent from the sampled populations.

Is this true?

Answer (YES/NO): YES